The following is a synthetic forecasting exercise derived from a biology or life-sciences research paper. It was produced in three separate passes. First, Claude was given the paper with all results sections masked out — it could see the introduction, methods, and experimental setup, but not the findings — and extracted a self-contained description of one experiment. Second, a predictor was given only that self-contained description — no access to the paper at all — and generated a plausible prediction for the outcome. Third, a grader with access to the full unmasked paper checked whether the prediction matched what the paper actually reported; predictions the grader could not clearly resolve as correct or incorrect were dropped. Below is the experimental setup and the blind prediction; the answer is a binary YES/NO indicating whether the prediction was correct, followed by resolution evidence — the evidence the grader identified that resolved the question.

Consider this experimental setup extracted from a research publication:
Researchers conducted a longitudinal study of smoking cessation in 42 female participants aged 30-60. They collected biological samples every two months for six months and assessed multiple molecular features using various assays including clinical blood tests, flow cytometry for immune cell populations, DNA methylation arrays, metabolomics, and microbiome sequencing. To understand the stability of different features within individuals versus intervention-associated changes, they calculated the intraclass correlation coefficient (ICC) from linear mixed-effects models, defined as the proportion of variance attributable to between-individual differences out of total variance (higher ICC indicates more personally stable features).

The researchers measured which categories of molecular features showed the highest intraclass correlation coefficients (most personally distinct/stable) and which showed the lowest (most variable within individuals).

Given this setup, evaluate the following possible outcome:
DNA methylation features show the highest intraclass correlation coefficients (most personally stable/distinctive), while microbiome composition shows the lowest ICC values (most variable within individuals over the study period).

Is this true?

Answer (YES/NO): NO